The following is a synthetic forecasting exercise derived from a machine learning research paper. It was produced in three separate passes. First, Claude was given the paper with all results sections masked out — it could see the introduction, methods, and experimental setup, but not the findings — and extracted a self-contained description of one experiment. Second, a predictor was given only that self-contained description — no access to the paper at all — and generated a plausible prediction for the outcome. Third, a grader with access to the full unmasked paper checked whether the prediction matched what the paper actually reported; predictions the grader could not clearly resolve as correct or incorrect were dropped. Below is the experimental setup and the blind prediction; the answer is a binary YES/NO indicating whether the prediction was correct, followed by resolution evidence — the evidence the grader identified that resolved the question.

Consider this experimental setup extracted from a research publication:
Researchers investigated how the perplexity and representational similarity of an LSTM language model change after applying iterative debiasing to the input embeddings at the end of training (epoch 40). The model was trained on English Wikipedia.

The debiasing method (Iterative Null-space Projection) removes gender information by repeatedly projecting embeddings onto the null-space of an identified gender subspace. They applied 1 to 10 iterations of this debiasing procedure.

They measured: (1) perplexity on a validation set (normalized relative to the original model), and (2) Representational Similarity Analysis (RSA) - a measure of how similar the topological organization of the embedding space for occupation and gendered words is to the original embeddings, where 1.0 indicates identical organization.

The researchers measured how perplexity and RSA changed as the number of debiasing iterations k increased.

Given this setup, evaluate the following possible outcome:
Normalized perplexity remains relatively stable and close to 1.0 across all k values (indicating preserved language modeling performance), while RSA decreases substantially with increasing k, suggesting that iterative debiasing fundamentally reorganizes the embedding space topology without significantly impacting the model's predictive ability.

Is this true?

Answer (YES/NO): NO